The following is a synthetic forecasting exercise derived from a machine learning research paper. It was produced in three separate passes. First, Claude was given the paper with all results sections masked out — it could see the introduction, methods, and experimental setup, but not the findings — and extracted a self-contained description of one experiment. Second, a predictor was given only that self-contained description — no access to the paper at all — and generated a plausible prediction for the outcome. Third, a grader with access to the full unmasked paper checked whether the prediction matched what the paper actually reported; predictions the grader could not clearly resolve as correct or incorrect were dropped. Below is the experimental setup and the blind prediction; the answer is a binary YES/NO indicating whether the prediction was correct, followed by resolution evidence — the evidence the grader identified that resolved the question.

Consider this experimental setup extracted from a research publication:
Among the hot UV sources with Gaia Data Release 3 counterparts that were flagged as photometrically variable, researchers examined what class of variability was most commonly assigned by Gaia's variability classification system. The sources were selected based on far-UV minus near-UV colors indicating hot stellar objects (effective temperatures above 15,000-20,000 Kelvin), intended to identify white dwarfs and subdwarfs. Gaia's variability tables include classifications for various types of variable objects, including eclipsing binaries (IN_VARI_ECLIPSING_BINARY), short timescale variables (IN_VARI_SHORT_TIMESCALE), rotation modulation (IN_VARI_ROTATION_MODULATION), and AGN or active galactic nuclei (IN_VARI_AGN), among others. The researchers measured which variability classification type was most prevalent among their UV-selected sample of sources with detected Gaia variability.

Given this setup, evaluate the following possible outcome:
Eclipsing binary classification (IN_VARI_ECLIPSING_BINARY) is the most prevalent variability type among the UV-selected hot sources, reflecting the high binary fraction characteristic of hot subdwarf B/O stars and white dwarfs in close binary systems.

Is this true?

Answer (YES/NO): NO